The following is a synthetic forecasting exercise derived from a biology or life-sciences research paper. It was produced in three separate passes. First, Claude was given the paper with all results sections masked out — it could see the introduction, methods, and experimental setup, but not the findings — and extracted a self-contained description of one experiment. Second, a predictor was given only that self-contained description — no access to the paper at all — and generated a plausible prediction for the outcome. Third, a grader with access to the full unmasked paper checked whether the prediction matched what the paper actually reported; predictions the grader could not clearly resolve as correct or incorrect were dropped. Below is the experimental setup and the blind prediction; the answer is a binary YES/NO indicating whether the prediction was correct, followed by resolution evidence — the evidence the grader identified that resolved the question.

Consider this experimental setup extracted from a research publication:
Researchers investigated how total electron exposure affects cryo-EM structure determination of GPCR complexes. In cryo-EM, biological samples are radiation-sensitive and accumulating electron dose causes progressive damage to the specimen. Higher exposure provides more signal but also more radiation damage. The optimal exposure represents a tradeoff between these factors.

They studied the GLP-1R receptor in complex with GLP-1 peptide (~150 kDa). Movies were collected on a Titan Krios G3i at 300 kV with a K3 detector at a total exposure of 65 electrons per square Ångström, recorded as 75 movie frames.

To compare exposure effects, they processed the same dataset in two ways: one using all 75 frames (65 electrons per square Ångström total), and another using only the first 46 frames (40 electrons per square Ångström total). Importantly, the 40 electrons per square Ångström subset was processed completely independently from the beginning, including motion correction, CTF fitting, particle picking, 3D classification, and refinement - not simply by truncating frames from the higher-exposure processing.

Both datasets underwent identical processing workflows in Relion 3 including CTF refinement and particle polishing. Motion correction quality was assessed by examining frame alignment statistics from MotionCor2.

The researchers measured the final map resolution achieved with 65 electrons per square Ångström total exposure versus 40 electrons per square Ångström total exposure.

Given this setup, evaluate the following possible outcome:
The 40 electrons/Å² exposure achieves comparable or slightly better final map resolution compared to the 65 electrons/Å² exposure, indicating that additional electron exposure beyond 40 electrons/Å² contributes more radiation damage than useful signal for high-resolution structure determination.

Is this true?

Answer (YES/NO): NO